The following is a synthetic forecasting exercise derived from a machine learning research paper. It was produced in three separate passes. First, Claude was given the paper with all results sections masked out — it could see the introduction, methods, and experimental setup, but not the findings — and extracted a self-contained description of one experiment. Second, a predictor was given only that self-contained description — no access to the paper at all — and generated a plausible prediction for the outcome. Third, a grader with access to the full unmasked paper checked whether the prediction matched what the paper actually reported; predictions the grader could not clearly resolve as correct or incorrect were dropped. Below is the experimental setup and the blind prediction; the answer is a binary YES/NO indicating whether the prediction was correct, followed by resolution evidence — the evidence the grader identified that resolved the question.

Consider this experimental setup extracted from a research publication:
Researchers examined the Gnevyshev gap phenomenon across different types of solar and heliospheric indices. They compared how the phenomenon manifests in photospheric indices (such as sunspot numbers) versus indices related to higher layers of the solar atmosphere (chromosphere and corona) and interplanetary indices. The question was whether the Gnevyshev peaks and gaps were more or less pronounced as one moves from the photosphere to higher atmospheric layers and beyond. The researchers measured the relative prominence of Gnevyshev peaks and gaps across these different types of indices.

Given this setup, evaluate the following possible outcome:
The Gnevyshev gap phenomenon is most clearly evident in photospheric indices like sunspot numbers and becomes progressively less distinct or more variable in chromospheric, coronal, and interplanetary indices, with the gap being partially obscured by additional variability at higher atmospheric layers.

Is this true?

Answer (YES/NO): NO